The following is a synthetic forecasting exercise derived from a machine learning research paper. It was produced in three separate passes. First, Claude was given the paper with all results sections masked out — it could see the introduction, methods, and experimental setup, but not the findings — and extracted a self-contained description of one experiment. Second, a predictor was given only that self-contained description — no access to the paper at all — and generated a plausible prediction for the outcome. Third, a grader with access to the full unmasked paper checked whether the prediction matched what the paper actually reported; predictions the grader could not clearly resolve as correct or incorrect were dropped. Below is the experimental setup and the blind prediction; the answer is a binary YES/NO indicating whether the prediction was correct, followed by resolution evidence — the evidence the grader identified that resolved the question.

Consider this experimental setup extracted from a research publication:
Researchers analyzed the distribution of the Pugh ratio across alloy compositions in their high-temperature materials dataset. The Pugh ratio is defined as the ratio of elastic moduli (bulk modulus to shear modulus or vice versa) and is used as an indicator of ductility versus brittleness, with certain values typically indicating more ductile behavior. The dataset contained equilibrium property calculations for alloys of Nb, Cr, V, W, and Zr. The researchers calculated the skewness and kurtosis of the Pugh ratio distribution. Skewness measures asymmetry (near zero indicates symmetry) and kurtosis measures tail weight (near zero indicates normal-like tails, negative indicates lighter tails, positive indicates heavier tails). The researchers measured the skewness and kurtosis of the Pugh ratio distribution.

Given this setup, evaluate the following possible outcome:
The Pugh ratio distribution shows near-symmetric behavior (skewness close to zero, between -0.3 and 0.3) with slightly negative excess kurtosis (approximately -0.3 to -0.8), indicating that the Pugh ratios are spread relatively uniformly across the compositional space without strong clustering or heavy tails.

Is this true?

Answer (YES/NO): NO